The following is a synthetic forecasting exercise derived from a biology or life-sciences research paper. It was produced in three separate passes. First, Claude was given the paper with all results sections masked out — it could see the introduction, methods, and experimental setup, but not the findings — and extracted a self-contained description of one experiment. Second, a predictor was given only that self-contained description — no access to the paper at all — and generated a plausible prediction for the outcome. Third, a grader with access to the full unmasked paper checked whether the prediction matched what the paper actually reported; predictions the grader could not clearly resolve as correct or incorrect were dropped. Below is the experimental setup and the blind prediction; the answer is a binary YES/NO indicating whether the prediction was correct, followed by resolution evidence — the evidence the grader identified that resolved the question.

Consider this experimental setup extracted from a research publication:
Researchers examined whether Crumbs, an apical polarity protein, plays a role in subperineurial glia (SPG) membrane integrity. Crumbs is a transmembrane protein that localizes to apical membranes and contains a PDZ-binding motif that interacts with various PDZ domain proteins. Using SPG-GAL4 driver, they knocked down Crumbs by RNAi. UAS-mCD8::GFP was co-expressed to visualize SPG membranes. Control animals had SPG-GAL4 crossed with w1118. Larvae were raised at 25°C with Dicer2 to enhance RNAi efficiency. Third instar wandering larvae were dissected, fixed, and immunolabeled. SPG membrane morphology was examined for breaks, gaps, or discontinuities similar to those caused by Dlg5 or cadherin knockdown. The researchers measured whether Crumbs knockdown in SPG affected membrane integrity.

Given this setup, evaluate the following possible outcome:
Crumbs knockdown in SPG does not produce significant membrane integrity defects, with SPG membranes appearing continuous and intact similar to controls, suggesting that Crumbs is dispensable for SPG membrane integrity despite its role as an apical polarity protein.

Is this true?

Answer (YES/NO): YES